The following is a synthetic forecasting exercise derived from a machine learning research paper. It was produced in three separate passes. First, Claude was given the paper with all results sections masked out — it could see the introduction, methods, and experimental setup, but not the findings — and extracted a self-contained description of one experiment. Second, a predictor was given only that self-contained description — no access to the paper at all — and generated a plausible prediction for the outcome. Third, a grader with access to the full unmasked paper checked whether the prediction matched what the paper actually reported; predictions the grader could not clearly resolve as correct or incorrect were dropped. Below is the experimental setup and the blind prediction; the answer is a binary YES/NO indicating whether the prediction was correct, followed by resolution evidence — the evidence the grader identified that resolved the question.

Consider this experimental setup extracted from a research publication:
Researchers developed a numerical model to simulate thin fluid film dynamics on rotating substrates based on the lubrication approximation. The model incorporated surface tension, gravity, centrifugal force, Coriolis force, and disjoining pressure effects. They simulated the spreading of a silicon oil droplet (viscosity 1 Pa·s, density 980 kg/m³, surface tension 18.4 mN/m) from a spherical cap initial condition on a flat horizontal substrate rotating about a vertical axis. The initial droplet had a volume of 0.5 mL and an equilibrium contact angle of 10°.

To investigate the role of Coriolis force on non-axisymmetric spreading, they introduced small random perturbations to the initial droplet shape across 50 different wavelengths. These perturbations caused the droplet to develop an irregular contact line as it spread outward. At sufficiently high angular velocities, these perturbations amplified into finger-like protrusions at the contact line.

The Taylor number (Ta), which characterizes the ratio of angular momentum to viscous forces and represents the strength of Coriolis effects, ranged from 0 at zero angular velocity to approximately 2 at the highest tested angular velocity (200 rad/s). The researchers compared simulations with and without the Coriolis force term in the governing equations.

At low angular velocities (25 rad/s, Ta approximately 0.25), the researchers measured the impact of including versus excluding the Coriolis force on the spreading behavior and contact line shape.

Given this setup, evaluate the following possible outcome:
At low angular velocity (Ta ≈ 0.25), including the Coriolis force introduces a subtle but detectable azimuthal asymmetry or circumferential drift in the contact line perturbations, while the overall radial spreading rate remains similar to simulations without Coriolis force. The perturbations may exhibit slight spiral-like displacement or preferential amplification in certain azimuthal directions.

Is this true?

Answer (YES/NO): NO